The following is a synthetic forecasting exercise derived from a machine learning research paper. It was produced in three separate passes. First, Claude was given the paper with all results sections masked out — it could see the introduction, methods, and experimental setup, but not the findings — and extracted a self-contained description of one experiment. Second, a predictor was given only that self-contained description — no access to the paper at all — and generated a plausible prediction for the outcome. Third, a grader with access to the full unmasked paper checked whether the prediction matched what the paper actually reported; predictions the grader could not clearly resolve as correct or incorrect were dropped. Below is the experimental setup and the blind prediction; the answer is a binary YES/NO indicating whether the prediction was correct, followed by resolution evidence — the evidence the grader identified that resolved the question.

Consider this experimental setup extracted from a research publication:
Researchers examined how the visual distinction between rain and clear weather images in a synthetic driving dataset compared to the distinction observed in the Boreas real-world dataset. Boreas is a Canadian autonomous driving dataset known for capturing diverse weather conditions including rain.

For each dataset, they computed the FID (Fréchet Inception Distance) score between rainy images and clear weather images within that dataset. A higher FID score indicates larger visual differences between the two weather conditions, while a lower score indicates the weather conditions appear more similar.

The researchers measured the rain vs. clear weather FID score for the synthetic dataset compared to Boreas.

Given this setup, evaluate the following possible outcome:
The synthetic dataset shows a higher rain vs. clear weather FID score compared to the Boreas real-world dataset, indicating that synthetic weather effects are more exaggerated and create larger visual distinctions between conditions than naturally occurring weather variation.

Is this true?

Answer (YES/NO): NO